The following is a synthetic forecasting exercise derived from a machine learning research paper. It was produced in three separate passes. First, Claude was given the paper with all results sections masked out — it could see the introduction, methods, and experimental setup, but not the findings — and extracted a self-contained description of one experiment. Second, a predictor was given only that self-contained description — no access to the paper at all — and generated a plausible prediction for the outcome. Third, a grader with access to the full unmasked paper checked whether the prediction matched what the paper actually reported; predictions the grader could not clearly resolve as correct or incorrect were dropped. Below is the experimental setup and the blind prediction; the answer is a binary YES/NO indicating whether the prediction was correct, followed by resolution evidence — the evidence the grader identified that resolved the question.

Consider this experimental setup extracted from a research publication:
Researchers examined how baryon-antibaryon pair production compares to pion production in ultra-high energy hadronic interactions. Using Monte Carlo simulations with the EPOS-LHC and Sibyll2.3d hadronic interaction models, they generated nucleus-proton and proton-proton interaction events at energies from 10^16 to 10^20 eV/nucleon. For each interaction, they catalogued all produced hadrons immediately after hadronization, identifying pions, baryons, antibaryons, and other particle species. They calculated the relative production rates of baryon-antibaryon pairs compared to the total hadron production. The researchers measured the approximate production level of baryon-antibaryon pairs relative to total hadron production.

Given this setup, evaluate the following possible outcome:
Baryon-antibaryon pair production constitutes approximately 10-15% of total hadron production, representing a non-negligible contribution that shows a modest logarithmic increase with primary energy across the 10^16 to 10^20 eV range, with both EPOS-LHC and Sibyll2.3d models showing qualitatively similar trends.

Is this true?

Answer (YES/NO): NO